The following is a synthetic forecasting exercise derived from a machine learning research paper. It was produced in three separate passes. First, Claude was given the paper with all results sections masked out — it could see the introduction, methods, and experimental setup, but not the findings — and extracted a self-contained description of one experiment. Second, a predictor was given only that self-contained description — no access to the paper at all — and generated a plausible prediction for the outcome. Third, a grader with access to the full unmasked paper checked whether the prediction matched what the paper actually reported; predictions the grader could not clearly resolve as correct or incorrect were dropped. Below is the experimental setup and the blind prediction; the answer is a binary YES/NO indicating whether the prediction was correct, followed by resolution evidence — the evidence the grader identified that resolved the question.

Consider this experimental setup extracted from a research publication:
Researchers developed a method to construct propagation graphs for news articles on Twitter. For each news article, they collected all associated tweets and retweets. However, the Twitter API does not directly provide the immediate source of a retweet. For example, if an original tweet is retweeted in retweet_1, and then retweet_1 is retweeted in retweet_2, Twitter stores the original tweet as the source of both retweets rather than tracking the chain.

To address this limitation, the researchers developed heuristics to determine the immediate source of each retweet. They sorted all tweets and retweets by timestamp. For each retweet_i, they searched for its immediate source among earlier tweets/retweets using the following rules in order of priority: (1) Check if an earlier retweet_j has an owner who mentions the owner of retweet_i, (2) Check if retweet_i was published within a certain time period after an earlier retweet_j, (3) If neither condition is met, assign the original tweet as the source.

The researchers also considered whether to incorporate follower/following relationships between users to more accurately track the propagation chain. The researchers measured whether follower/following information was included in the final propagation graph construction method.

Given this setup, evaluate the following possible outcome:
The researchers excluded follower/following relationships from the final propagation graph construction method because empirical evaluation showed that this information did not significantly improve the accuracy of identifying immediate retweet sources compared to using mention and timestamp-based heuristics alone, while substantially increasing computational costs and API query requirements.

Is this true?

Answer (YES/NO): NO